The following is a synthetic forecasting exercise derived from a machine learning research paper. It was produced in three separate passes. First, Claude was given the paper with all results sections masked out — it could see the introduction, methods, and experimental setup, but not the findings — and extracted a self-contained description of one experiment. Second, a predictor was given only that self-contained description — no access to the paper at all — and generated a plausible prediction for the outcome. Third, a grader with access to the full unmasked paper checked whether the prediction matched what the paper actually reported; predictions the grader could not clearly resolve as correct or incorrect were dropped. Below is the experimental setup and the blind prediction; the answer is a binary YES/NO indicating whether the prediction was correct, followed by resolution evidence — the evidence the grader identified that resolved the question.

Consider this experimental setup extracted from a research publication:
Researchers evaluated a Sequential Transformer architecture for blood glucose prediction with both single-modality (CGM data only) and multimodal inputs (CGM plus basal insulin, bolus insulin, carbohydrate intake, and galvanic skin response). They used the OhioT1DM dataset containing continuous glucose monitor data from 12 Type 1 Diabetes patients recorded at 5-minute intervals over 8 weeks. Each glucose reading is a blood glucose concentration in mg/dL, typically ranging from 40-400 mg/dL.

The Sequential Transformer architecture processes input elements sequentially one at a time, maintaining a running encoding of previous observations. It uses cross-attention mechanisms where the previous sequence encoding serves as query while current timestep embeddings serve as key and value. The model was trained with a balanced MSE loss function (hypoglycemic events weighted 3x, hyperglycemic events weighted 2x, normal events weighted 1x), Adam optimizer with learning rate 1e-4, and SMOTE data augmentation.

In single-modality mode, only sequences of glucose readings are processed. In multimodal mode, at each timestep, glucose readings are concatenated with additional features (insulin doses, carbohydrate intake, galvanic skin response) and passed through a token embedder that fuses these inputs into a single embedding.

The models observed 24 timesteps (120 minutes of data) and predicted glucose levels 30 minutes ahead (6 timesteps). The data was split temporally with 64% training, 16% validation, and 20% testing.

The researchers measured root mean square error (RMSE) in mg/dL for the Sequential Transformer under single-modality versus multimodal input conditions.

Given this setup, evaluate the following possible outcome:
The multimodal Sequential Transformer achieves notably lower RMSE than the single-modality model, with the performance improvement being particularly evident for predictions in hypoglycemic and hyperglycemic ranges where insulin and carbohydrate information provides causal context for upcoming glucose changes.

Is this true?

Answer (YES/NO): NO